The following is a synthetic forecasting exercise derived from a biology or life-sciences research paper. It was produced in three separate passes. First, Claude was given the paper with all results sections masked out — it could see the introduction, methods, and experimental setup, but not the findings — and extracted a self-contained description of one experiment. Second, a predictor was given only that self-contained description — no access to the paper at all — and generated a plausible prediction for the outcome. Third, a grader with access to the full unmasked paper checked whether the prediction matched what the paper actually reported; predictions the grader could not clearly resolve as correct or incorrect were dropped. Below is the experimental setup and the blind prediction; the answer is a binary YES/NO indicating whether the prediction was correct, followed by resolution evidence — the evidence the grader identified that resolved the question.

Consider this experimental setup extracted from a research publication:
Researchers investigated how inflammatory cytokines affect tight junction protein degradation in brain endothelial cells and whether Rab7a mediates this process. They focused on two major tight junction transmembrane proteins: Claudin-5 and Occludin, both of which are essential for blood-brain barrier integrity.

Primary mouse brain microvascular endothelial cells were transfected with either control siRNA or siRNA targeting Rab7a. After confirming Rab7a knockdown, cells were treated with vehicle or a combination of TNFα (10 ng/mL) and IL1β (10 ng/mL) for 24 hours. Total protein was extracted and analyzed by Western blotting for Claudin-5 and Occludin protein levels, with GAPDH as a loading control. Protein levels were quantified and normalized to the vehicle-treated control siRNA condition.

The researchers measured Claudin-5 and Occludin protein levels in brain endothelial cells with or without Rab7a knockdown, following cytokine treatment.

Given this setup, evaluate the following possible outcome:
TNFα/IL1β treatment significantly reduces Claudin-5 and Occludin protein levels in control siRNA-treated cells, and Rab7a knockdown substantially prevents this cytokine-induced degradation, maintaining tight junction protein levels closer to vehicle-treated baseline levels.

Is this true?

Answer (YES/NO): NO